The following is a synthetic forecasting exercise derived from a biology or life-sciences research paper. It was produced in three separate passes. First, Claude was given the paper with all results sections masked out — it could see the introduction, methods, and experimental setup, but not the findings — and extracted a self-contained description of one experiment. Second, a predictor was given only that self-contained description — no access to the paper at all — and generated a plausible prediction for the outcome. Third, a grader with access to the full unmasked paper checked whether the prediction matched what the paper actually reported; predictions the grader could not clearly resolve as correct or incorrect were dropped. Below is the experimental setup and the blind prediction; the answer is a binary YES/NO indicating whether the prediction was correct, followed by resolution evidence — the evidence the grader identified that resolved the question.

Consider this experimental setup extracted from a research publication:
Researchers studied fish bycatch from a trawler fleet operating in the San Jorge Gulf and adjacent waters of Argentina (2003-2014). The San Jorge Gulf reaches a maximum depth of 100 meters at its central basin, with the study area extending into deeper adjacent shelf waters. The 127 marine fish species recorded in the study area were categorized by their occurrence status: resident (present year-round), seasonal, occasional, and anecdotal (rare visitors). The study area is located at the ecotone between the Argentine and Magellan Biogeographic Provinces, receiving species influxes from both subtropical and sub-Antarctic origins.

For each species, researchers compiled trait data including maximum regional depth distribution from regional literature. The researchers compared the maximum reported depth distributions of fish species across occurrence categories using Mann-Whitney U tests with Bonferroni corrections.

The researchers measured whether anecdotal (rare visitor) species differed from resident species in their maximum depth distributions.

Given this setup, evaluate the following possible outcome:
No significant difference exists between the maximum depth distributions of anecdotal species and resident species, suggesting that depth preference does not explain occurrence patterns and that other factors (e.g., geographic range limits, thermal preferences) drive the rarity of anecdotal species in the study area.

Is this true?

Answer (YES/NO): NO